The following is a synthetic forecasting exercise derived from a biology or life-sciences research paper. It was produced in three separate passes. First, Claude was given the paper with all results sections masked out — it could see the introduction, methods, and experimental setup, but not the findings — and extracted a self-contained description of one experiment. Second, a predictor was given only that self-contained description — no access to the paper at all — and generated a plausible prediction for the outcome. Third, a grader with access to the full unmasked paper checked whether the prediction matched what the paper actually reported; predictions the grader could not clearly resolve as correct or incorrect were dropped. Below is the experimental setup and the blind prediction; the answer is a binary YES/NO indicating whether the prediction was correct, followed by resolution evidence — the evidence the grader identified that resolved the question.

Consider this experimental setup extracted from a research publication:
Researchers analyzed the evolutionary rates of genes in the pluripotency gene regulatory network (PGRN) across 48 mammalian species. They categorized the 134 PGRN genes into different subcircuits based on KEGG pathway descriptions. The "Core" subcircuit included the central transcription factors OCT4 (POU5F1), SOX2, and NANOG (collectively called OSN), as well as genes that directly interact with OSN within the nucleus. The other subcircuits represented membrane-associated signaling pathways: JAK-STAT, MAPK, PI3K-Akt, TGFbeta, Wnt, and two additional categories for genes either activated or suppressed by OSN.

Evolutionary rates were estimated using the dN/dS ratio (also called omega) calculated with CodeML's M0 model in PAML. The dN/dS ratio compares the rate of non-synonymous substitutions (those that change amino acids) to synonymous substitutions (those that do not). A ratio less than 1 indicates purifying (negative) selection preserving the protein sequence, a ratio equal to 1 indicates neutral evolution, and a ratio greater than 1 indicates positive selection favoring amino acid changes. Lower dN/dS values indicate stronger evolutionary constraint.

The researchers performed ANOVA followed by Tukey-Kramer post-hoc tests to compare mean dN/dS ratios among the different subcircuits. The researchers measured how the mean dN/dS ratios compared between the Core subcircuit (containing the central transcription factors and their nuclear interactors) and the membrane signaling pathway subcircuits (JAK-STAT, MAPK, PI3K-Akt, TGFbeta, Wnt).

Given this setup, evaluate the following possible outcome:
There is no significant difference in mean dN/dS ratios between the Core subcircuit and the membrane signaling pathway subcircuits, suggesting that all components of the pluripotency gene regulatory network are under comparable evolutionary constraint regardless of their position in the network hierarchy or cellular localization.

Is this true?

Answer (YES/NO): YES